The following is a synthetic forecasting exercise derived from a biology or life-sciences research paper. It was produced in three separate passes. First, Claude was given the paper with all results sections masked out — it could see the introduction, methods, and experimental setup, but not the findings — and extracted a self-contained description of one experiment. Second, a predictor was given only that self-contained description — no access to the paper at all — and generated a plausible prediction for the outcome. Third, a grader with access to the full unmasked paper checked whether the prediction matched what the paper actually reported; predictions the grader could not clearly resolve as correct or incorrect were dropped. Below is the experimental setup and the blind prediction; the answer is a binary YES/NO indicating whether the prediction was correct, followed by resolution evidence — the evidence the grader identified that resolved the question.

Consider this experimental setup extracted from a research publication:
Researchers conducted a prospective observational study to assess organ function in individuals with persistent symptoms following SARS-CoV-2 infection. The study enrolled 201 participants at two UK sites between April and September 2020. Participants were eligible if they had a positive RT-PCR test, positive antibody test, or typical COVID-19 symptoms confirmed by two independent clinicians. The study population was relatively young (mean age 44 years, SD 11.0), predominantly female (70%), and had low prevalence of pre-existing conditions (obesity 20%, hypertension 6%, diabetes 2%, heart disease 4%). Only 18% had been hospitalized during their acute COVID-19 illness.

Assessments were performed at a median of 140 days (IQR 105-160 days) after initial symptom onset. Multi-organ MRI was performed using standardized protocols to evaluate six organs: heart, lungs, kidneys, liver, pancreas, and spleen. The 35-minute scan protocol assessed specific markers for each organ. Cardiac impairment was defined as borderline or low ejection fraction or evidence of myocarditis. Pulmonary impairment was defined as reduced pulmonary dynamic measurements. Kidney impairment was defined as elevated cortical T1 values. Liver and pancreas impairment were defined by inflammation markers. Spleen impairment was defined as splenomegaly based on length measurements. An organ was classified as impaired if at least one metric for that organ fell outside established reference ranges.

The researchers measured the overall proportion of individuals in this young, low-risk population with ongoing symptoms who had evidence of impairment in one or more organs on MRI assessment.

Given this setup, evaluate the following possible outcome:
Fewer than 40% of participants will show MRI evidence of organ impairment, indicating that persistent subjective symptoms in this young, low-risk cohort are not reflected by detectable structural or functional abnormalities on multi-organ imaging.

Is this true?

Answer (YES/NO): NO